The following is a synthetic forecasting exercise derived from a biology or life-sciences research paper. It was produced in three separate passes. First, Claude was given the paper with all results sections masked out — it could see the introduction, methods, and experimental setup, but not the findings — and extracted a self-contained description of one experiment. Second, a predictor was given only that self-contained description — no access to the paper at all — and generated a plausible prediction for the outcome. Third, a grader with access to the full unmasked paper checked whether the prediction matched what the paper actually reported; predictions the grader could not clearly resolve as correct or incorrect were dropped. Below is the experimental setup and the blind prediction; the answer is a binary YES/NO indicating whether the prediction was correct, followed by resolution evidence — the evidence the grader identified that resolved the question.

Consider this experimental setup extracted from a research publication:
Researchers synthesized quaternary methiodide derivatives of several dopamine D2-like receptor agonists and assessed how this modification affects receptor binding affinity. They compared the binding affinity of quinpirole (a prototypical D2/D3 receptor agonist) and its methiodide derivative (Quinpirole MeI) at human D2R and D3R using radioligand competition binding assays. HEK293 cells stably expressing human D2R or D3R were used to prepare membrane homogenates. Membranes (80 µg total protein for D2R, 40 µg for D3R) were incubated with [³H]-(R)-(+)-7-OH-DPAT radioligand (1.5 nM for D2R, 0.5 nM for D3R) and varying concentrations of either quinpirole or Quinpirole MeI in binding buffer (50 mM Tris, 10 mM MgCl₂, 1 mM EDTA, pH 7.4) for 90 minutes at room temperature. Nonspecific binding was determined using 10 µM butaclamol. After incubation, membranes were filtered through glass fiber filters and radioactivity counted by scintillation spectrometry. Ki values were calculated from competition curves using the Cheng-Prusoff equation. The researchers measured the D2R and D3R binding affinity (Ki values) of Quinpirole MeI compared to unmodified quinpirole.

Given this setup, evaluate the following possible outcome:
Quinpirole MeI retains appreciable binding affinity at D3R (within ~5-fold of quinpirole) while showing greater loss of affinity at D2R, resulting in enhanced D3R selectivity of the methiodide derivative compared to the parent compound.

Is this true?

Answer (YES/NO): NO